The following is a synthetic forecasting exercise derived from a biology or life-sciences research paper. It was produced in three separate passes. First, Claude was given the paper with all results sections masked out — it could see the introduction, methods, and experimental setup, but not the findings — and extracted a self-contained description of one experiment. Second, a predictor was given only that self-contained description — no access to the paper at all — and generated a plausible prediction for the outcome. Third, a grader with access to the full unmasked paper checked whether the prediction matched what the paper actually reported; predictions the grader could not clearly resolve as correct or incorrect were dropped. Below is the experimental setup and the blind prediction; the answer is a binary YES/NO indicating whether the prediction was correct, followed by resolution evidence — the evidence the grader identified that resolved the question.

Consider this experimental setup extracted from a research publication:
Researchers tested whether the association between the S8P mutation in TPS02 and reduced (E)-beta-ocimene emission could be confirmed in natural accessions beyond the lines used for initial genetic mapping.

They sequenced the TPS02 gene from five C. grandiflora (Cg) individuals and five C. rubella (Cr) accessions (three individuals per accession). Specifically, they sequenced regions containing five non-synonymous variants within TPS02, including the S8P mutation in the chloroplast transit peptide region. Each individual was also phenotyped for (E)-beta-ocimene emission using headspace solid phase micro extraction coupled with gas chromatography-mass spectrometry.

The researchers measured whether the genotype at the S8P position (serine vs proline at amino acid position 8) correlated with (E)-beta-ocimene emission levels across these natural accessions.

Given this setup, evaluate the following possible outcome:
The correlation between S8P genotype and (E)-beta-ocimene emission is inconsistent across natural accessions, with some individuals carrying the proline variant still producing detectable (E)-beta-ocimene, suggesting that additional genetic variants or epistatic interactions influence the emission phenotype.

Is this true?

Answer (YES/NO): NO